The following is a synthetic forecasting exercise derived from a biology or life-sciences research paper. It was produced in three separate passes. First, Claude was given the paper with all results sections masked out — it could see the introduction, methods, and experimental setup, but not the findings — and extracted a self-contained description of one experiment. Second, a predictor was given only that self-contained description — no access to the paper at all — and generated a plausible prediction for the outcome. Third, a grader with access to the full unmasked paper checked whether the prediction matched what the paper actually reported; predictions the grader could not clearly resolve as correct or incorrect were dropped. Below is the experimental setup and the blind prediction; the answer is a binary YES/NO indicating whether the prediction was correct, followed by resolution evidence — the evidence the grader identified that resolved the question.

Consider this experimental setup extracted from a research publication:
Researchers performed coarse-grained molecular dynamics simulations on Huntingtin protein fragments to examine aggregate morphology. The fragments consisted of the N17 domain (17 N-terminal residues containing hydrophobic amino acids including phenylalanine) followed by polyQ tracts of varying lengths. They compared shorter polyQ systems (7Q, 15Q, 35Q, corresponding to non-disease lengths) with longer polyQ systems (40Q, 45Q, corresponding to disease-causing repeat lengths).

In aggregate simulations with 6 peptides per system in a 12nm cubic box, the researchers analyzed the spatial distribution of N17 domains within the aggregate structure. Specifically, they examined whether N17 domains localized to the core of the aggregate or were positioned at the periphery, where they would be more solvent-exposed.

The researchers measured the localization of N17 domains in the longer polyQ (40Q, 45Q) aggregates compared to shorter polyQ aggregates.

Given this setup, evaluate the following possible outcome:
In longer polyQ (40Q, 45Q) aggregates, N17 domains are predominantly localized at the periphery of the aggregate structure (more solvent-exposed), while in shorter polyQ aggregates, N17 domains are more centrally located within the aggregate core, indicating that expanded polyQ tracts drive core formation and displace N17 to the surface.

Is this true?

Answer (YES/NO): YES